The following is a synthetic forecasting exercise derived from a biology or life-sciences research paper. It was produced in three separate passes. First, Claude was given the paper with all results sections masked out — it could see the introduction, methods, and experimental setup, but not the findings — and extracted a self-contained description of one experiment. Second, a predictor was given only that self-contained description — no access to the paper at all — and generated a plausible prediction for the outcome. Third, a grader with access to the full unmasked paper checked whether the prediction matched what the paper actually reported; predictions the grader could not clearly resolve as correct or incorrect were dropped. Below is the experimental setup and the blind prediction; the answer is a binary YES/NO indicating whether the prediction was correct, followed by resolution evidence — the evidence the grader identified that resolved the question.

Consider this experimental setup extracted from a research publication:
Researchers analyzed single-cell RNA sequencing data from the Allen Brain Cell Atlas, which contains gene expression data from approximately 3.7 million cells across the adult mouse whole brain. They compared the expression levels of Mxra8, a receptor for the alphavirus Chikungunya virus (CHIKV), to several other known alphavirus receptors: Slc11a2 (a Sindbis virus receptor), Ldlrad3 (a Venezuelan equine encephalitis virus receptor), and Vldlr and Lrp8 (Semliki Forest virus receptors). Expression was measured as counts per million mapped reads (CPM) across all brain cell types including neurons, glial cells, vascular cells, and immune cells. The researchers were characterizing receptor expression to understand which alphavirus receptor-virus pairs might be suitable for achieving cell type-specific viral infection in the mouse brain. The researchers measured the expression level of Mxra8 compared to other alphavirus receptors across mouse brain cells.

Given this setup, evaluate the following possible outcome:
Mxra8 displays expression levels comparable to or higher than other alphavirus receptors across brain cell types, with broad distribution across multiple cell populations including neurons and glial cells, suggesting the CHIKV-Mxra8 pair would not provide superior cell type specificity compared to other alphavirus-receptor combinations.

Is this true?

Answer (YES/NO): NO